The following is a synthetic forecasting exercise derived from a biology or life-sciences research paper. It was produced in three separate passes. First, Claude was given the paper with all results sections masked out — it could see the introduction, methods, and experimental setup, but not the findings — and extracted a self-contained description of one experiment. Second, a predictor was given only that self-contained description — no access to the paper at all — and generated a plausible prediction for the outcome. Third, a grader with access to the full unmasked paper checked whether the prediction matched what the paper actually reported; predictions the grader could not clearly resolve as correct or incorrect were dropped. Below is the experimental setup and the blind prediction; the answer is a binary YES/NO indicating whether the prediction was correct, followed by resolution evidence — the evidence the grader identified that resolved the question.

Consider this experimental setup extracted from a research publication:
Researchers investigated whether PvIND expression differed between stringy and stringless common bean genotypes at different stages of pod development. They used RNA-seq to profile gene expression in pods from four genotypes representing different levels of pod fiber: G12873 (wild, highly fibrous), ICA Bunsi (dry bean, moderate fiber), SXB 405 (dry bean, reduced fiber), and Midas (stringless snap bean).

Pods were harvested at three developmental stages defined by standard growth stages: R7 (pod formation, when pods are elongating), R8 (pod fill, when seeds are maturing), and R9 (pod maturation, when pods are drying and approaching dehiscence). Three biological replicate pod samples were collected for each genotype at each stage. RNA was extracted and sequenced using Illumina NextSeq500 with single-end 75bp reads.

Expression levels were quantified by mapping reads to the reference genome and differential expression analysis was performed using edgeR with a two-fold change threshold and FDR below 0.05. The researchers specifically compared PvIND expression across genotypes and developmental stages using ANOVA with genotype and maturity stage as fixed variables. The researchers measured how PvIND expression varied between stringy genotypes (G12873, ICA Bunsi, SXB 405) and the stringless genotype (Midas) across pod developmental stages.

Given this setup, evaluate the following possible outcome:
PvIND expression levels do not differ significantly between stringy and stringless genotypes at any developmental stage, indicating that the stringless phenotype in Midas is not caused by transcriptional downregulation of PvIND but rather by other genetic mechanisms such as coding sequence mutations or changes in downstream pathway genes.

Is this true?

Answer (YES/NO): NO